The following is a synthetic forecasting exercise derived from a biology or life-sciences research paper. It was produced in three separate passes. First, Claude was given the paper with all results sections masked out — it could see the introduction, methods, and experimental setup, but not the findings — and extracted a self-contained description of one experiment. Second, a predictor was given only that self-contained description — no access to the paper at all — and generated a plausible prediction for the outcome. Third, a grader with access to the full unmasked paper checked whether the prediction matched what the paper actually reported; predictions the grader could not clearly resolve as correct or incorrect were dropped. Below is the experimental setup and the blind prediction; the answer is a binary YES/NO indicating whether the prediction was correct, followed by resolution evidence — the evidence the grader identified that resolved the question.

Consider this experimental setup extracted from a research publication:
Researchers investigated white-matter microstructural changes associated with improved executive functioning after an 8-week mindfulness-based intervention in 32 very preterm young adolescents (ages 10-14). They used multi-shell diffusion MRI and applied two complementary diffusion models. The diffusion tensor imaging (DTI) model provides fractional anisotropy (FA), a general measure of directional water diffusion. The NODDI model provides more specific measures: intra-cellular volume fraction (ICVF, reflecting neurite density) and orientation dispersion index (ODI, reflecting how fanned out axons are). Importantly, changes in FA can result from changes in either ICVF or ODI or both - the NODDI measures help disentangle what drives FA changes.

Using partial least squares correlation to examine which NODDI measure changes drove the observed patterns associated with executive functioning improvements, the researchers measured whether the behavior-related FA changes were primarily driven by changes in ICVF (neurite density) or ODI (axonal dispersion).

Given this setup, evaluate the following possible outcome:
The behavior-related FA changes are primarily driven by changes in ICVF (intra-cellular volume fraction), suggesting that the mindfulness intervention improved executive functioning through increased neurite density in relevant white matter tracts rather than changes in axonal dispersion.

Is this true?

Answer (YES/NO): NO